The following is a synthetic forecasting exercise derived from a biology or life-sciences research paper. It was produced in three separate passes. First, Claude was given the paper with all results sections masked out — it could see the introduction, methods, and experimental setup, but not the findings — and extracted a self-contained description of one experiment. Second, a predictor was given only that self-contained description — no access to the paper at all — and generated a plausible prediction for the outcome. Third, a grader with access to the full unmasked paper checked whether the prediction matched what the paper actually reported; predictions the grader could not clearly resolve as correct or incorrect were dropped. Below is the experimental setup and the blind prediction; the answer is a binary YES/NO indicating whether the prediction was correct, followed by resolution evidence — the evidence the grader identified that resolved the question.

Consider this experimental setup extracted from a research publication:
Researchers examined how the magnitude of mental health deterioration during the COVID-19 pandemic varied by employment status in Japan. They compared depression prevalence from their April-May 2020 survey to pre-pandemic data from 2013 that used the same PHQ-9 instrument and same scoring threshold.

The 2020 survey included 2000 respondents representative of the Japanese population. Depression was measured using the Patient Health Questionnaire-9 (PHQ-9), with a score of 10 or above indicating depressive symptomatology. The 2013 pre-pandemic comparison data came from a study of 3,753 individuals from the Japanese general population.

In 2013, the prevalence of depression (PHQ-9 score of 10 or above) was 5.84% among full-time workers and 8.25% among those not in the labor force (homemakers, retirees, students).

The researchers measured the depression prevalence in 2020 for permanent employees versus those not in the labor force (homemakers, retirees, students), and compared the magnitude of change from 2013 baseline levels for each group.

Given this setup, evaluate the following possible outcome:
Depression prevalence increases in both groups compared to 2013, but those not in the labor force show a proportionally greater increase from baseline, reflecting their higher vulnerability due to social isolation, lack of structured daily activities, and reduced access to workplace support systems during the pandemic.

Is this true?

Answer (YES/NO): NO